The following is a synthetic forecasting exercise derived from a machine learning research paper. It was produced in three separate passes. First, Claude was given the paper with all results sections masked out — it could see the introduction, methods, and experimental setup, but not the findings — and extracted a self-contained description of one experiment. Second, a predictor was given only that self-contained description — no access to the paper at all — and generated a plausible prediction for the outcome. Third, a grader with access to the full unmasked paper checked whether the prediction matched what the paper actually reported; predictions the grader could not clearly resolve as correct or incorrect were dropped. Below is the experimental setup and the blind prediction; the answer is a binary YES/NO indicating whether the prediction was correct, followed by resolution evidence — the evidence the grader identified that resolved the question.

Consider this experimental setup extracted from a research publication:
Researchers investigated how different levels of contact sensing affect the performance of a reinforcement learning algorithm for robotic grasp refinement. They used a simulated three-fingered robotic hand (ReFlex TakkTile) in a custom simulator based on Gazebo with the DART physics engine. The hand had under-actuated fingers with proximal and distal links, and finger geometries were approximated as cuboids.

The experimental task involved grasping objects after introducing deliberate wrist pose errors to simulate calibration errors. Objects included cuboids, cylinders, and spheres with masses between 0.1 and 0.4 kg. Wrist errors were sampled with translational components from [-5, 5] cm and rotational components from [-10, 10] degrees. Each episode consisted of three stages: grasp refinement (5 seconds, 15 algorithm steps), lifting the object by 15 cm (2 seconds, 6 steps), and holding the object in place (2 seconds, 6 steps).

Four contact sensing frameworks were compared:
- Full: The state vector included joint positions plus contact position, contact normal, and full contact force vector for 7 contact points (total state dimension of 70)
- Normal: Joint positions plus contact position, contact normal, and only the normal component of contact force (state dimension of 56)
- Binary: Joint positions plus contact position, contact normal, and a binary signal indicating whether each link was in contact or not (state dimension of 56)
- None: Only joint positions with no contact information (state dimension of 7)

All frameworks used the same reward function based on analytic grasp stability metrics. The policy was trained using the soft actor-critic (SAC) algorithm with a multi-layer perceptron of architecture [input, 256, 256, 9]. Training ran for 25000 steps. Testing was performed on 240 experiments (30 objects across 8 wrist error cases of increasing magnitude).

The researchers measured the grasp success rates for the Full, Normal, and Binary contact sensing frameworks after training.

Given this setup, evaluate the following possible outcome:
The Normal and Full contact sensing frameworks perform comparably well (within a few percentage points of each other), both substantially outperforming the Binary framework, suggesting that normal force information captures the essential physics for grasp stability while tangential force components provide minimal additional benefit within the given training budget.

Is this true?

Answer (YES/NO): NO